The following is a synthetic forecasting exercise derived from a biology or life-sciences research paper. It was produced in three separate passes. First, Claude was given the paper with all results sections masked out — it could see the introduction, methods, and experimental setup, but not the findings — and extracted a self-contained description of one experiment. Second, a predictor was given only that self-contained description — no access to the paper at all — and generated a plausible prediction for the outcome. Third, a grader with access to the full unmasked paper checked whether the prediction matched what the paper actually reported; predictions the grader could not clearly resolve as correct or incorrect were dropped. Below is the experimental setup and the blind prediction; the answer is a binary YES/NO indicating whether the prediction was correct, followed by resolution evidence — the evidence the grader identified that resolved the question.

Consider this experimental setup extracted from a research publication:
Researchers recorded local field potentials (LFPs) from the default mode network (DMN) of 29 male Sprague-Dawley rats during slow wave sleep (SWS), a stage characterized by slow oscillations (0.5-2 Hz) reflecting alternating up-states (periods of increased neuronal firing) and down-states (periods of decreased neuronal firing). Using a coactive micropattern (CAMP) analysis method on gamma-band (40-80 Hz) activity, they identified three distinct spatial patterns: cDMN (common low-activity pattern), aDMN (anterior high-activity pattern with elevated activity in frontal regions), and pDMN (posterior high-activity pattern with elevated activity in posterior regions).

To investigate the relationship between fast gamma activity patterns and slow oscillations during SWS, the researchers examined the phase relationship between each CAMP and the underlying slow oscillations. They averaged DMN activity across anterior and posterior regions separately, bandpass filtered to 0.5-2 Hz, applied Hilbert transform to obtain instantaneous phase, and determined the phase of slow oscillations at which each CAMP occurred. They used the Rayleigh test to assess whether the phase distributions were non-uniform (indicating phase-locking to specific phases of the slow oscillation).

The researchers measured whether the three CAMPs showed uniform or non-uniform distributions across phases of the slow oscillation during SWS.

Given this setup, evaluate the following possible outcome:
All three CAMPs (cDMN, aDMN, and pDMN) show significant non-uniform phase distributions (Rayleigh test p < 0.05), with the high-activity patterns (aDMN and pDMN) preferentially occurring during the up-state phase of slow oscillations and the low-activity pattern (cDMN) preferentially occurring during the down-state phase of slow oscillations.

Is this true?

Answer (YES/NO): NO